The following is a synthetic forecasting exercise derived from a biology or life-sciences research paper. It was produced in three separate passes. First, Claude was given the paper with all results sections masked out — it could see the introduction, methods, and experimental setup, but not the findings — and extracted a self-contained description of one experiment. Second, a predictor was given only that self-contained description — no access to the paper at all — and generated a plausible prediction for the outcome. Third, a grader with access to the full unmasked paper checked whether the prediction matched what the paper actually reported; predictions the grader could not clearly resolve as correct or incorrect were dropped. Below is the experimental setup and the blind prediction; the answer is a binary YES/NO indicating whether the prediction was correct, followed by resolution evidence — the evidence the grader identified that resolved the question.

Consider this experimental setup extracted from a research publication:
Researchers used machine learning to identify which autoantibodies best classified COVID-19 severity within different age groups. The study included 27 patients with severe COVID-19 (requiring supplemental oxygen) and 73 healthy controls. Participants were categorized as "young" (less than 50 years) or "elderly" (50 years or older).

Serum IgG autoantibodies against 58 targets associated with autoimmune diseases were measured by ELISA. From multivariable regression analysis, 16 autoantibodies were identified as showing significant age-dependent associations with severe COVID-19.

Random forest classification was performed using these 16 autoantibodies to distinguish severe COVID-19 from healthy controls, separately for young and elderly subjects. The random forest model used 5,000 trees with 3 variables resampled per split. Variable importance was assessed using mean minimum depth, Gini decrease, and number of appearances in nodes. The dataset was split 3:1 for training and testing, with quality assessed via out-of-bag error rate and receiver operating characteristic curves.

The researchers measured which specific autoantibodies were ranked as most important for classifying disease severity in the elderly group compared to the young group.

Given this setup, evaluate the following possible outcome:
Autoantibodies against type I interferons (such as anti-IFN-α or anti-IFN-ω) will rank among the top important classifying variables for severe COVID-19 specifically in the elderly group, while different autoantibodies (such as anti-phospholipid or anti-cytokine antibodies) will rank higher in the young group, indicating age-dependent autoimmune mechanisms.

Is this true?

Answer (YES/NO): NO